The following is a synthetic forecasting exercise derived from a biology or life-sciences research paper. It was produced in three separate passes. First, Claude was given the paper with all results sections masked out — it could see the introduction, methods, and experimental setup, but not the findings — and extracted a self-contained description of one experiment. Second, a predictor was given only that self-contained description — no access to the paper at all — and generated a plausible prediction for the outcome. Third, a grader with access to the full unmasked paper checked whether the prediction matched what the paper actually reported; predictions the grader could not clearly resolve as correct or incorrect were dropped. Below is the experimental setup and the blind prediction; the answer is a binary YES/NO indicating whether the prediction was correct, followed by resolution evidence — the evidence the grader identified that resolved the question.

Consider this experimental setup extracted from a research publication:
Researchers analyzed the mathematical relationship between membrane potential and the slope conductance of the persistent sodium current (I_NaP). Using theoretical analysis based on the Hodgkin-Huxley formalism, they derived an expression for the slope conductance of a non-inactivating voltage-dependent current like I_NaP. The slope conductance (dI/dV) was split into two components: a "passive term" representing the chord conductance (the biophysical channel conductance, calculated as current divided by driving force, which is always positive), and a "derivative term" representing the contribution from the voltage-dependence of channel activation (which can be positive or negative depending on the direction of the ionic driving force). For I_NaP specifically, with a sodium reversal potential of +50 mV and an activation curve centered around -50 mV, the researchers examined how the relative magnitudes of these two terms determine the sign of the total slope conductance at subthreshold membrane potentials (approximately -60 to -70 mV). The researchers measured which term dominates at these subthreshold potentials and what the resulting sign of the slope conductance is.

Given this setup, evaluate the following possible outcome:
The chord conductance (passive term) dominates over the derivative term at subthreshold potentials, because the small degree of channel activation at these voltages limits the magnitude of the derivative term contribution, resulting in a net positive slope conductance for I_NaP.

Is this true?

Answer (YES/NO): NO